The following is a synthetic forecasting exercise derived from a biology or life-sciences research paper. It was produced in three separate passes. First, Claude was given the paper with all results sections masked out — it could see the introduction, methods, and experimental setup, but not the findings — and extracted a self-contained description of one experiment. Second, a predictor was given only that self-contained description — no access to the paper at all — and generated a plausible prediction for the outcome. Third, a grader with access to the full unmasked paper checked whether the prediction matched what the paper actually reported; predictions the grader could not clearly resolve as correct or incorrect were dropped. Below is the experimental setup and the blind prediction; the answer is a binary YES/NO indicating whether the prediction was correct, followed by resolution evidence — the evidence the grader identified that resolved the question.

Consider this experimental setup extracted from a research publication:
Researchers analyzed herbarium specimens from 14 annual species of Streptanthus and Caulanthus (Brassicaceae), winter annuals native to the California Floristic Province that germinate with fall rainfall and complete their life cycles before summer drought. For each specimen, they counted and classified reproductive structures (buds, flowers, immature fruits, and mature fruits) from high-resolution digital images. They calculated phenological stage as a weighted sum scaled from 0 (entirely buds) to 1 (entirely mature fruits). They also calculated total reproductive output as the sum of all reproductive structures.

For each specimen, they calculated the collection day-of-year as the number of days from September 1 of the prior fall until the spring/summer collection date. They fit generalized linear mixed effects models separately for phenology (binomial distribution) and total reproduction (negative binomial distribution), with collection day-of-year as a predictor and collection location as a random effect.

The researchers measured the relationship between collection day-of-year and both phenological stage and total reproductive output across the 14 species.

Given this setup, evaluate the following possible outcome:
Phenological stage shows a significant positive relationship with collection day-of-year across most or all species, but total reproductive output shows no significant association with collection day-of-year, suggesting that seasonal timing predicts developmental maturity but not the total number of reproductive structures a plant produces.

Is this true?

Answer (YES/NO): NO